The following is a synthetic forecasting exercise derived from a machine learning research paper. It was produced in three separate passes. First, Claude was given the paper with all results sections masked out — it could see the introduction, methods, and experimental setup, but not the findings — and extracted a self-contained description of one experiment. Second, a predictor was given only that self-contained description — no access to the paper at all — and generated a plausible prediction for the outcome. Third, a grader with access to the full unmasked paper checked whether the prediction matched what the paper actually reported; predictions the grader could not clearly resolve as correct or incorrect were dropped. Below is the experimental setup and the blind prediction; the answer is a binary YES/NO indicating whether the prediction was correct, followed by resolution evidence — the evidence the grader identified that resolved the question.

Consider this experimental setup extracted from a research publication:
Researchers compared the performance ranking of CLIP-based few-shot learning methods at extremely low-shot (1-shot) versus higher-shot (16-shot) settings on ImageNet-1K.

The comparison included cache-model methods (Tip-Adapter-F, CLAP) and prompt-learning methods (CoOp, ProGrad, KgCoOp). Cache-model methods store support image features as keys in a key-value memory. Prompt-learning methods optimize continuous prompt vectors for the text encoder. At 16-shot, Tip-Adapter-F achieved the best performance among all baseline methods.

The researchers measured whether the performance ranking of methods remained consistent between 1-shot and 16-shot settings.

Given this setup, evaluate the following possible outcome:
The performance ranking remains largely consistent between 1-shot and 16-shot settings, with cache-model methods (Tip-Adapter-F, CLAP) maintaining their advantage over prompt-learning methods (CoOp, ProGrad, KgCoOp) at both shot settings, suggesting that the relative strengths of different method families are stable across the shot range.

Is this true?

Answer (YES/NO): NO